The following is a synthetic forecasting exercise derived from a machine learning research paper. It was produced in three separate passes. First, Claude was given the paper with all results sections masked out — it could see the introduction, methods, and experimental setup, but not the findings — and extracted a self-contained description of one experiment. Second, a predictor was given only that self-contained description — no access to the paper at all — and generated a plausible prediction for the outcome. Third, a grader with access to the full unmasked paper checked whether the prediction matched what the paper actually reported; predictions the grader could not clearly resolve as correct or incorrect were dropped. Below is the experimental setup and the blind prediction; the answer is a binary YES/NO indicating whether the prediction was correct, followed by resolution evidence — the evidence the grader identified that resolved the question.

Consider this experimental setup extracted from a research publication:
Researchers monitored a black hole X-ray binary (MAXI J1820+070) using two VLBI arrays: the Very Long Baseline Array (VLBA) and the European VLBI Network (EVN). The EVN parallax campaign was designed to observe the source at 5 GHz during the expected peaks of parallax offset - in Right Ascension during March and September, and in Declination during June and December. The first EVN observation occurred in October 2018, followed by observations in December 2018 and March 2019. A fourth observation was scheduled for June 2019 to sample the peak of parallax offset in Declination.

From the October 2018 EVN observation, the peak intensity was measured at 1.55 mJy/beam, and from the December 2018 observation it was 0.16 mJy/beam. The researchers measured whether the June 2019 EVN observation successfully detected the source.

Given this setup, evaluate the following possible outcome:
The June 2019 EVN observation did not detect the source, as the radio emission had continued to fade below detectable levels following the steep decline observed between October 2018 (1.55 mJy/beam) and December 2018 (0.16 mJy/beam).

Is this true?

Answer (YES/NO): YES